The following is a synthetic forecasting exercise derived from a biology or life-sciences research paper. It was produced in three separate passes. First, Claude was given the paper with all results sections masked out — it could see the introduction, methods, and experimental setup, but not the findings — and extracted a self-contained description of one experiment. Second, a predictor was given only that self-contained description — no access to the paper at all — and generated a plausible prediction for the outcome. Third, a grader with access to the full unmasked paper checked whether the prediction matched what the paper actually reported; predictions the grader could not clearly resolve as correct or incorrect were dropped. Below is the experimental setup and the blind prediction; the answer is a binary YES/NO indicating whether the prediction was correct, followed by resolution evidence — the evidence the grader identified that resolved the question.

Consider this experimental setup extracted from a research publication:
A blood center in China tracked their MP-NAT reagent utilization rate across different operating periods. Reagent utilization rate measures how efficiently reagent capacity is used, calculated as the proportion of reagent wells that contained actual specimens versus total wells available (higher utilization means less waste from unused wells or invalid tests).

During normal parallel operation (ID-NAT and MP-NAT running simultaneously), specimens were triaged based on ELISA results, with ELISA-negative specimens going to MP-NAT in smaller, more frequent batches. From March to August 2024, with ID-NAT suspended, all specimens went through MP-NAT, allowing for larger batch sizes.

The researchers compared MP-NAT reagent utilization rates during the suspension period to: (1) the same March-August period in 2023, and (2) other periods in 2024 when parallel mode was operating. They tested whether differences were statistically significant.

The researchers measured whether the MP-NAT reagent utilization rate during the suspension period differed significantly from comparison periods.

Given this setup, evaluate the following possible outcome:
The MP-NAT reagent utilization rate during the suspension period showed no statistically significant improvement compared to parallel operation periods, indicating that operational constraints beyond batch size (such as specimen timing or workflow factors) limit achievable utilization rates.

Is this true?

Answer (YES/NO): NO